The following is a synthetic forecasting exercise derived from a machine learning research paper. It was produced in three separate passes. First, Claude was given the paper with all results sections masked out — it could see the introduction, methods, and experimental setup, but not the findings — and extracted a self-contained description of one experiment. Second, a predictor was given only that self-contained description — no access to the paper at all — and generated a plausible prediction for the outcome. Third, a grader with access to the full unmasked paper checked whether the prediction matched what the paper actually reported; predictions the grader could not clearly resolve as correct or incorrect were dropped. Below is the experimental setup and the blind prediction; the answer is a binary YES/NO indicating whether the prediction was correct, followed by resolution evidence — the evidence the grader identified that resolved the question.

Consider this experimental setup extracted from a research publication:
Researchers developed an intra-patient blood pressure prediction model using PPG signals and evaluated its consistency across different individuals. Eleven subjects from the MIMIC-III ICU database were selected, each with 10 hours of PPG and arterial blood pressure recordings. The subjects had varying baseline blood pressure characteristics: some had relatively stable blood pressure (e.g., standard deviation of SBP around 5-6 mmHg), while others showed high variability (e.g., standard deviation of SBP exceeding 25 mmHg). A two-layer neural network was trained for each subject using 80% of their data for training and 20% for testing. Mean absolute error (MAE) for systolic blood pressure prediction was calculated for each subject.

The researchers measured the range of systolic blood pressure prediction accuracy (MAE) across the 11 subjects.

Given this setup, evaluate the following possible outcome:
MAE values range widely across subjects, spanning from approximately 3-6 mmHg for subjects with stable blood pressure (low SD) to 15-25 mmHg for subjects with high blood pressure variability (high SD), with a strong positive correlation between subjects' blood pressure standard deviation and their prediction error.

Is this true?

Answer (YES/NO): NO